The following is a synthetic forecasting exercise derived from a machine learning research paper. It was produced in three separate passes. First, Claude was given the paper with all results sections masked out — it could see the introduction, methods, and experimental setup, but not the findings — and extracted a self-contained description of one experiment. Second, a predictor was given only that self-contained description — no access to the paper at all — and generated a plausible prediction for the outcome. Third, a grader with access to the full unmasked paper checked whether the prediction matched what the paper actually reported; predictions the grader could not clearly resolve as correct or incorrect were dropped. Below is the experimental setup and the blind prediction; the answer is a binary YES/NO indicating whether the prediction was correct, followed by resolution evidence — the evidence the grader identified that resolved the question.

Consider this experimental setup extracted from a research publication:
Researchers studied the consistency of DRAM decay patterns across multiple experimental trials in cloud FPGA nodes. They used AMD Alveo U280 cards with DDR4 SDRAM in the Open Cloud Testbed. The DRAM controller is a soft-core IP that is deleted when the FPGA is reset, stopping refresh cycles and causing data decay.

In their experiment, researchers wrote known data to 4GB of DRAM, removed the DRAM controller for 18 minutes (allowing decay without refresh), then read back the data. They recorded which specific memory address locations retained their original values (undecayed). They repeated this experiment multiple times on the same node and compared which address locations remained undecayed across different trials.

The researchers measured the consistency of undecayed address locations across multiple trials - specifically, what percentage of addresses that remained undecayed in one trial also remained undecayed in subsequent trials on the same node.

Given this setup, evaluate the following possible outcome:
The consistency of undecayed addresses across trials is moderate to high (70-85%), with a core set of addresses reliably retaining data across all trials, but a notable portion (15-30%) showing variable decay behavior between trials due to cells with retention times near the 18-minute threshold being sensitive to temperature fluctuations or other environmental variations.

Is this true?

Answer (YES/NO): NO